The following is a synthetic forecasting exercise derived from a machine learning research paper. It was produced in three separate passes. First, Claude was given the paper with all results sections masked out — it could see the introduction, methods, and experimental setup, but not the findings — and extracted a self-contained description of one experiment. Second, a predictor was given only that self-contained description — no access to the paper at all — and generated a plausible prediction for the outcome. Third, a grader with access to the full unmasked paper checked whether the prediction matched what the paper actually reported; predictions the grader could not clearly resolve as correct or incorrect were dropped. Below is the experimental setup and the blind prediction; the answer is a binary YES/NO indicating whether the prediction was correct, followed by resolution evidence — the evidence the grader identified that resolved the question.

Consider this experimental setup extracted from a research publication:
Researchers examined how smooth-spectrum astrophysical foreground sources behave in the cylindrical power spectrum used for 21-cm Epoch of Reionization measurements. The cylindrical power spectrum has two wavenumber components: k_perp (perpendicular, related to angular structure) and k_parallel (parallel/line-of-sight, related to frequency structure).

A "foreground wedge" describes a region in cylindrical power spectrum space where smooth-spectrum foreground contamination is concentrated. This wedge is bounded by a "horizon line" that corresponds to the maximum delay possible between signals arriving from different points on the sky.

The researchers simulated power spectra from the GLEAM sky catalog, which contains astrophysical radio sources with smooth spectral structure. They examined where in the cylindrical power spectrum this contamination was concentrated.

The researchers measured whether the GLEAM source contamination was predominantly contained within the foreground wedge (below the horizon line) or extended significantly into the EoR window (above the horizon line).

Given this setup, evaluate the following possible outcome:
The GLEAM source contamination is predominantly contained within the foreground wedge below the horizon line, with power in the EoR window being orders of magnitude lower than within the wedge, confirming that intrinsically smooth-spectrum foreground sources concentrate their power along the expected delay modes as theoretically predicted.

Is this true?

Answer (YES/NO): YES